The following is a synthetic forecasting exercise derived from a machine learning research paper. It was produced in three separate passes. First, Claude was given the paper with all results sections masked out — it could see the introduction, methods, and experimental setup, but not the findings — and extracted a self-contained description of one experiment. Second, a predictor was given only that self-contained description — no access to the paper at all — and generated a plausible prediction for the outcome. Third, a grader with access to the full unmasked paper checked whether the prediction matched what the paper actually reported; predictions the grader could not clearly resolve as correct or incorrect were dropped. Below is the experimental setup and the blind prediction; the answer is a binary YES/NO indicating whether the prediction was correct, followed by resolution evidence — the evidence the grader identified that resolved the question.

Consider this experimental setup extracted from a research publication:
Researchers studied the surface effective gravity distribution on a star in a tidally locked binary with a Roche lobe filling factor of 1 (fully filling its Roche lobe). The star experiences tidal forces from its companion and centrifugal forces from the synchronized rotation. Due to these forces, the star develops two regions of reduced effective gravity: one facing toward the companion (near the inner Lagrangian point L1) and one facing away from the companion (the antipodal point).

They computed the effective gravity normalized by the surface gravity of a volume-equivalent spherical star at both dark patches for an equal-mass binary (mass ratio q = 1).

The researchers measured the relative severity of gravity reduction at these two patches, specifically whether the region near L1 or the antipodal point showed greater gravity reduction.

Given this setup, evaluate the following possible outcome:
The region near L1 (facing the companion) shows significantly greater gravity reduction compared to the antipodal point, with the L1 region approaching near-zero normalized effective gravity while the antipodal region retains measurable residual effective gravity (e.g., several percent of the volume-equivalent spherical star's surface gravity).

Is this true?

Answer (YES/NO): YES